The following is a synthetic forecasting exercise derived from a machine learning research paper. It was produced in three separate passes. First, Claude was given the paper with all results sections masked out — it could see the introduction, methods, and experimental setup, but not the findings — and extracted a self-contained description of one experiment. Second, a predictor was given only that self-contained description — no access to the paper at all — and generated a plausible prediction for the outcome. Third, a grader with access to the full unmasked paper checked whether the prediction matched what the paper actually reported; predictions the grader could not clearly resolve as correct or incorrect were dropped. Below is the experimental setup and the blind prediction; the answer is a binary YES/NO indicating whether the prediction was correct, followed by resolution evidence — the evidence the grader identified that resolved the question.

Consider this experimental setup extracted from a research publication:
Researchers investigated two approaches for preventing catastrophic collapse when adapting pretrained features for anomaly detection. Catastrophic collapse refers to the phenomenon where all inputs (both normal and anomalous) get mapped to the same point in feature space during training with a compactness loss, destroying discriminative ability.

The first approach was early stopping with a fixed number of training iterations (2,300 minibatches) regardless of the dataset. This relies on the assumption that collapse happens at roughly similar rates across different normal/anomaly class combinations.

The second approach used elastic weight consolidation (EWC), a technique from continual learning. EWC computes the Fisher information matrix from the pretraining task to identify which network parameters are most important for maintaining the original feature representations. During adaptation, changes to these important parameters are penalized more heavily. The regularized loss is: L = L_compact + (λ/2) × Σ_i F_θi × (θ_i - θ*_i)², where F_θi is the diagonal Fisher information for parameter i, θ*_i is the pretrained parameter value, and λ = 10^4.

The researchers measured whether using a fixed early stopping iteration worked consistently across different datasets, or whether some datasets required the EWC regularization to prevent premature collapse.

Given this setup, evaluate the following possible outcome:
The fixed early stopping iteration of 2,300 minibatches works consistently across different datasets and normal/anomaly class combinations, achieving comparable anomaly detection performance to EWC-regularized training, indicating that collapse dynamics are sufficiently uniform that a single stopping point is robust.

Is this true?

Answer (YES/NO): NO